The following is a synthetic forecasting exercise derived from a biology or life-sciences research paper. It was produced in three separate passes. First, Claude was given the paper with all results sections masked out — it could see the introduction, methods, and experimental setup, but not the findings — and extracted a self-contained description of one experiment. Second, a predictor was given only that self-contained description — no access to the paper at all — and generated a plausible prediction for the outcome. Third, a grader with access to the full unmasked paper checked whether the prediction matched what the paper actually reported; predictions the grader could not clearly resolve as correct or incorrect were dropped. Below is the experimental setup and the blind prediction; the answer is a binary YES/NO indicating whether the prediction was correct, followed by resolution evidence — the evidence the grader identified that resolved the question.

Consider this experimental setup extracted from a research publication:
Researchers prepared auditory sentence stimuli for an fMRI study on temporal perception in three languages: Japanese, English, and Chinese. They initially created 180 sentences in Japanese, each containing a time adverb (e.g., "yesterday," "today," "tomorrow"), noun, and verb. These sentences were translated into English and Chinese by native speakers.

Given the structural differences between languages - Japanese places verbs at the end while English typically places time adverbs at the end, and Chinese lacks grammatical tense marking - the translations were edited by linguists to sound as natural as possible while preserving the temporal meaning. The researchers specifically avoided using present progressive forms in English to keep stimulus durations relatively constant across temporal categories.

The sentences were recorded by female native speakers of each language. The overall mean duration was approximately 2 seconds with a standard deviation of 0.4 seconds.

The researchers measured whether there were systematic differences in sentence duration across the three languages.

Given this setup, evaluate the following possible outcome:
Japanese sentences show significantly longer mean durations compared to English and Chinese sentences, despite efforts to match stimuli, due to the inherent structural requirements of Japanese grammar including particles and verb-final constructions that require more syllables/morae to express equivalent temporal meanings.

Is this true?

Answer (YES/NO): YES